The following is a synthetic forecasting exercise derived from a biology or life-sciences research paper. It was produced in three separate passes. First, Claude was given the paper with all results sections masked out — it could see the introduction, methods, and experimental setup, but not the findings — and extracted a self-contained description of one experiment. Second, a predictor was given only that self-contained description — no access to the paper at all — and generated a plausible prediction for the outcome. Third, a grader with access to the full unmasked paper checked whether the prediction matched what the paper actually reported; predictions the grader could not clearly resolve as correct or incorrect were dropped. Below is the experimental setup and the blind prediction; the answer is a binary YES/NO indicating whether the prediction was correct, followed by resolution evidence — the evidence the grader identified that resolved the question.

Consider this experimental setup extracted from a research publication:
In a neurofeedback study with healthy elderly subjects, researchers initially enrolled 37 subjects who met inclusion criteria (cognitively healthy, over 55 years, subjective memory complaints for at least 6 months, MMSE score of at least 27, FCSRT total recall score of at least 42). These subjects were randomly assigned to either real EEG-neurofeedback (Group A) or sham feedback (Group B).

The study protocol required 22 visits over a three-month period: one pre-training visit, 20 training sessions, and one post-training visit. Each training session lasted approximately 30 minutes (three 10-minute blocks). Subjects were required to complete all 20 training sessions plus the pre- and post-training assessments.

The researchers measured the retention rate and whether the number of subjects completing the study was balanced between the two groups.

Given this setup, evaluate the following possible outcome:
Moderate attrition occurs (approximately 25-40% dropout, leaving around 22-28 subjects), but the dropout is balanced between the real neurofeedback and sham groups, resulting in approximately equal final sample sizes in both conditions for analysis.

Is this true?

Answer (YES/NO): NO